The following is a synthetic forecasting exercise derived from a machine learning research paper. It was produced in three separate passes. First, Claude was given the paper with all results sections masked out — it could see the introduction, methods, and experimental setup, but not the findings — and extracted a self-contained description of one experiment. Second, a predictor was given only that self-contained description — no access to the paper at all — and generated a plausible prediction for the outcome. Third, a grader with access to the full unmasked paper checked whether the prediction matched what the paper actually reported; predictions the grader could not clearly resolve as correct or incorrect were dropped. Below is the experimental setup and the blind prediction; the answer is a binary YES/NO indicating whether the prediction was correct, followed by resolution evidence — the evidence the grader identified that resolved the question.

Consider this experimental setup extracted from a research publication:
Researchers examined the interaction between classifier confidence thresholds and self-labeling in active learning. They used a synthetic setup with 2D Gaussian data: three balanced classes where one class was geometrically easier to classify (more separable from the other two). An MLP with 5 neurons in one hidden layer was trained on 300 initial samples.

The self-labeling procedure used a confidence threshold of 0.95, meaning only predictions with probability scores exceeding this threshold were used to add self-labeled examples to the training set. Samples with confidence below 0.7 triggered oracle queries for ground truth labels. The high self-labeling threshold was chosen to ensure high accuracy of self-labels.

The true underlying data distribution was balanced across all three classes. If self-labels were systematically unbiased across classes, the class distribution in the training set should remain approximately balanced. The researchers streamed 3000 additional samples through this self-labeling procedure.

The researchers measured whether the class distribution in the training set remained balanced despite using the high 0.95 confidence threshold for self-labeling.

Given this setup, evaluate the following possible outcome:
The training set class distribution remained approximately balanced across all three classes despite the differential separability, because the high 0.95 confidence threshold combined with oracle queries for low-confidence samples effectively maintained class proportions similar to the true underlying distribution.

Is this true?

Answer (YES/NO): NO